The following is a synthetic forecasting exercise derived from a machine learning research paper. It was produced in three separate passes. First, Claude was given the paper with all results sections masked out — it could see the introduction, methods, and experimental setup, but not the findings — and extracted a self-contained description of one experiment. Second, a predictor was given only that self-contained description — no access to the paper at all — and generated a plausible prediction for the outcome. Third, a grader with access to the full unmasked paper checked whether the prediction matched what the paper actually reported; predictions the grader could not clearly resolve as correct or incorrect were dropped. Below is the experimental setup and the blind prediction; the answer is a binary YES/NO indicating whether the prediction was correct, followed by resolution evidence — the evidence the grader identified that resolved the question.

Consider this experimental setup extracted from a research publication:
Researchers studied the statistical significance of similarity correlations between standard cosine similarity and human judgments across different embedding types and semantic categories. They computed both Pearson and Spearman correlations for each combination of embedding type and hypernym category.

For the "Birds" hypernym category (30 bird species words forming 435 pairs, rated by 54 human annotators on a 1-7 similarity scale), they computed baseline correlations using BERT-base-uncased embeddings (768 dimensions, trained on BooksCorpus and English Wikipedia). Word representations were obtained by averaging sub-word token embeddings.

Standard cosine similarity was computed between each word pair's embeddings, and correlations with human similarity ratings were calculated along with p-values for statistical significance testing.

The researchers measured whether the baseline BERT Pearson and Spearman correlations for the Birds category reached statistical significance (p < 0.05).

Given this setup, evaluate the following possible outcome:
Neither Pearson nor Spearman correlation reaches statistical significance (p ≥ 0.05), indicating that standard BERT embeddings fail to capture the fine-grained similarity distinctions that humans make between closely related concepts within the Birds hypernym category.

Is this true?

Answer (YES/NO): YES